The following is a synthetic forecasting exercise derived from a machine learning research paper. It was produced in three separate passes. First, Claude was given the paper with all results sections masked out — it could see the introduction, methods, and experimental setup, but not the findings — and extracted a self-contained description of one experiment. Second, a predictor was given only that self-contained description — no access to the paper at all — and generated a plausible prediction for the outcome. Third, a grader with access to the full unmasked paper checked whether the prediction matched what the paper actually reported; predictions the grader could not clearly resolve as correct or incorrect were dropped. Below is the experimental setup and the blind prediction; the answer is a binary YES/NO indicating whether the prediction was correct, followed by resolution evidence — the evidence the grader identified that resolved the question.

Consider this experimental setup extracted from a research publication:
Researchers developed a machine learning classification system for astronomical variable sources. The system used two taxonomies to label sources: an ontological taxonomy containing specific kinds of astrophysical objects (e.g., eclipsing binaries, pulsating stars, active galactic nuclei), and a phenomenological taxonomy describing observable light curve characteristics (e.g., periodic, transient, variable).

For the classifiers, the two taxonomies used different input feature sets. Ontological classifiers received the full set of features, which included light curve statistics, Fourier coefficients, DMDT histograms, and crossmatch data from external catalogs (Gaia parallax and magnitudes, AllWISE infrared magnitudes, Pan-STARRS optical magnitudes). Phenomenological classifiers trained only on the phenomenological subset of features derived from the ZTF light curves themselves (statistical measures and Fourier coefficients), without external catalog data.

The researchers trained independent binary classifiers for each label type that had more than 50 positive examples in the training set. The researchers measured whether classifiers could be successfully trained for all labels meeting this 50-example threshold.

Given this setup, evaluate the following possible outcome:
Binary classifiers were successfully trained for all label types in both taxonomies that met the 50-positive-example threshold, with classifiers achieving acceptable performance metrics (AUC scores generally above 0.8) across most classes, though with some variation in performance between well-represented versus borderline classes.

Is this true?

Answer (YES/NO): NO